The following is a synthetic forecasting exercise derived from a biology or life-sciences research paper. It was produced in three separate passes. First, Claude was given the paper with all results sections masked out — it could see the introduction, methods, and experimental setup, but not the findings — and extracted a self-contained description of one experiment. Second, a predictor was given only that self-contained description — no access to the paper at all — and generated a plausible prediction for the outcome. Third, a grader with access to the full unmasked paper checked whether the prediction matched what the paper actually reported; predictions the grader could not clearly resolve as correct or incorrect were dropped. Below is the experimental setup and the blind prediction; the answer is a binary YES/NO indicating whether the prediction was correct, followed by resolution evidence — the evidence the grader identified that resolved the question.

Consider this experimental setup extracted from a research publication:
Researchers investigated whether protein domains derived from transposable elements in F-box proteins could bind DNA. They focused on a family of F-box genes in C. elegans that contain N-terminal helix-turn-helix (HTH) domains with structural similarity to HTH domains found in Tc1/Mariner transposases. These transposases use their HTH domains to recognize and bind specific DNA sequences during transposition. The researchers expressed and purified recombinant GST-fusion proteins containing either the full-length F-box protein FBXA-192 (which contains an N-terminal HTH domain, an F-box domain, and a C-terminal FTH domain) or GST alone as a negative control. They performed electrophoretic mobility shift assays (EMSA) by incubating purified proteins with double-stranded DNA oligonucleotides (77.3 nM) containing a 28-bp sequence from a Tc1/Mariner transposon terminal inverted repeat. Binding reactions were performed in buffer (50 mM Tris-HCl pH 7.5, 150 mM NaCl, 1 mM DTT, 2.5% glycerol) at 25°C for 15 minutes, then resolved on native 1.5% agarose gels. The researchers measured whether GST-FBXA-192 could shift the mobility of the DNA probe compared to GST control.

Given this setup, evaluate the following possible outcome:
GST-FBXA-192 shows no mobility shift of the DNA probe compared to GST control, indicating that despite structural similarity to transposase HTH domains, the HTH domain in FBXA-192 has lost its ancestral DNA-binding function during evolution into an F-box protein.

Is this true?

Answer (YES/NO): YES